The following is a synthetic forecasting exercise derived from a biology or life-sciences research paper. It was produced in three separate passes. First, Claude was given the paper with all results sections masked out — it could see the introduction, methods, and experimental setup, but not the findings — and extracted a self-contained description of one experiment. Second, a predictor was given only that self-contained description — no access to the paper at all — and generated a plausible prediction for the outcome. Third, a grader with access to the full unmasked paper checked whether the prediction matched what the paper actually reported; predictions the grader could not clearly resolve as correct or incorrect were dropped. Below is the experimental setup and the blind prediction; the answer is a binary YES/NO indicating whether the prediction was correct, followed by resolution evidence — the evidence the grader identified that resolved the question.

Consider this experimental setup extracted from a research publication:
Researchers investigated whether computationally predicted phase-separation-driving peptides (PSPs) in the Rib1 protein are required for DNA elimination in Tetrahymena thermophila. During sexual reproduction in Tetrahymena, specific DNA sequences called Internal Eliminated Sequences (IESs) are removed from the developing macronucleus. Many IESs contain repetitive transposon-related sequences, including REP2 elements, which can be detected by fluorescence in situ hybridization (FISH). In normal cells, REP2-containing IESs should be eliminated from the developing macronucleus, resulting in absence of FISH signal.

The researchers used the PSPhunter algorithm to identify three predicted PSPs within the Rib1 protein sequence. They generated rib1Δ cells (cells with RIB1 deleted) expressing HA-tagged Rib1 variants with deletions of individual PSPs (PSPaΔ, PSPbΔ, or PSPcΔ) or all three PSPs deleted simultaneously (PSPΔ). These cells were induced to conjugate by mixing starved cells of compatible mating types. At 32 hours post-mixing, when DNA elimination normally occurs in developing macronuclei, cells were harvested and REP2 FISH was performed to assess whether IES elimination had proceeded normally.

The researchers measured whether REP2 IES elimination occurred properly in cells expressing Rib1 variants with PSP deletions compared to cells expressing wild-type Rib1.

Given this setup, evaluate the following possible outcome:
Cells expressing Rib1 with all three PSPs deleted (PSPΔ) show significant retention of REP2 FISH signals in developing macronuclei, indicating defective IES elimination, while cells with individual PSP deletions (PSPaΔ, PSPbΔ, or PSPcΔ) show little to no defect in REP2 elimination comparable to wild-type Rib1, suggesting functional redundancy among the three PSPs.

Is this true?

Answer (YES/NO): YES